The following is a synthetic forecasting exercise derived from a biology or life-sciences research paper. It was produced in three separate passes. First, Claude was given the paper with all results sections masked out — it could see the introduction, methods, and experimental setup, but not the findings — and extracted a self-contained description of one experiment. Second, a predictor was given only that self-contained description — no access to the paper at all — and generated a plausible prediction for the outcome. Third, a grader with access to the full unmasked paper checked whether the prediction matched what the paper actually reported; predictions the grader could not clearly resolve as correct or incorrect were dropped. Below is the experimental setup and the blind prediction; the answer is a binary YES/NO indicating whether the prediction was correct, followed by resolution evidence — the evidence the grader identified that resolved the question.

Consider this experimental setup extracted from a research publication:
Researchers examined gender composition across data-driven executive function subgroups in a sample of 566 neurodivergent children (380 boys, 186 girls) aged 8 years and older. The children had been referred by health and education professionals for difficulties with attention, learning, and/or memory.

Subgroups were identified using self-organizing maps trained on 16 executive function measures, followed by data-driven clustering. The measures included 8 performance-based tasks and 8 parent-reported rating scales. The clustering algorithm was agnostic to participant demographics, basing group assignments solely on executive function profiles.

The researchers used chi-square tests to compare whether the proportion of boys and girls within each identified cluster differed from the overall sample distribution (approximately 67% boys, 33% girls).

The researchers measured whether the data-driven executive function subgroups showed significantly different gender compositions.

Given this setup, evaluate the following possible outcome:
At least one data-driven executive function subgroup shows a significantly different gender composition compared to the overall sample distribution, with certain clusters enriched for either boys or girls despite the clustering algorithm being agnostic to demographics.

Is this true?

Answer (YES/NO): YES